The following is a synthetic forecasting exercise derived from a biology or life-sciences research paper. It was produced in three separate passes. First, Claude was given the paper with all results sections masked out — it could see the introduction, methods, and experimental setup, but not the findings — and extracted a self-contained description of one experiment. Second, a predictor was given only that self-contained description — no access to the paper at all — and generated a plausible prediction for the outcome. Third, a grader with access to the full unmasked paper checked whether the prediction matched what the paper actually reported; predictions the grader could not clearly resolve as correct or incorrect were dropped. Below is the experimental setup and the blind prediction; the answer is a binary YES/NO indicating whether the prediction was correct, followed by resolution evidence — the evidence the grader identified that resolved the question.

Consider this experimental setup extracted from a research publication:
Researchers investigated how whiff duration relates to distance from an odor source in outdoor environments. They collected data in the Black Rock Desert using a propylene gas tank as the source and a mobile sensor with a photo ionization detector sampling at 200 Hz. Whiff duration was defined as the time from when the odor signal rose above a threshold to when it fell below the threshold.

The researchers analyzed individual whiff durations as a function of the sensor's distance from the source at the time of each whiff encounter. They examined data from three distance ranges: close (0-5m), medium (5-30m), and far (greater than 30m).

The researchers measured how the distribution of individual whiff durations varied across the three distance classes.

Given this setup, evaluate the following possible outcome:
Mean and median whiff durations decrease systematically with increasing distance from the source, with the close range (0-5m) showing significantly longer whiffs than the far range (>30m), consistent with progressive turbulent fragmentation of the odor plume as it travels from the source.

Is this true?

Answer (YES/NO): NO